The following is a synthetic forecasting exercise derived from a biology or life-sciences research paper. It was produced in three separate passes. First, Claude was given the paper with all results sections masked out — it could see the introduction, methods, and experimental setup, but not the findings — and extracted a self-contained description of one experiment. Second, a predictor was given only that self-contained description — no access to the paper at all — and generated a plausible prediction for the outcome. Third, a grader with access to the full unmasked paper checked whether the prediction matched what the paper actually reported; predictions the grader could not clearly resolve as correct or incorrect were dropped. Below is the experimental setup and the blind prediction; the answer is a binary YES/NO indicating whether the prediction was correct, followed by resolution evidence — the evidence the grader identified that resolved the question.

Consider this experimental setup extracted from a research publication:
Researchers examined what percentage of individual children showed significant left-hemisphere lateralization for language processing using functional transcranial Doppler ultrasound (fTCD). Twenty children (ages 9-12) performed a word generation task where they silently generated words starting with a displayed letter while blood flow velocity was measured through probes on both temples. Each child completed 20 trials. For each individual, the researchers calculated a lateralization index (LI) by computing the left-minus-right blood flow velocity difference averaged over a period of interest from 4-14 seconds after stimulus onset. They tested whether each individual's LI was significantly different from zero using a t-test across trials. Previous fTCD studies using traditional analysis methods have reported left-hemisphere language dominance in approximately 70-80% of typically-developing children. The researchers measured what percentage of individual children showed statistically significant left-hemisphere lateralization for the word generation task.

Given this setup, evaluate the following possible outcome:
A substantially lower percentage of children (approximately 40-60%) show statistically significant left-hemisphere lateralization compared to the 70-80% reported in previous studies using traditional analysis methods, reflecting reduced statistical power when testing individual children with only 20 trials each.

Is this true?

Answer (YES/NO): YES